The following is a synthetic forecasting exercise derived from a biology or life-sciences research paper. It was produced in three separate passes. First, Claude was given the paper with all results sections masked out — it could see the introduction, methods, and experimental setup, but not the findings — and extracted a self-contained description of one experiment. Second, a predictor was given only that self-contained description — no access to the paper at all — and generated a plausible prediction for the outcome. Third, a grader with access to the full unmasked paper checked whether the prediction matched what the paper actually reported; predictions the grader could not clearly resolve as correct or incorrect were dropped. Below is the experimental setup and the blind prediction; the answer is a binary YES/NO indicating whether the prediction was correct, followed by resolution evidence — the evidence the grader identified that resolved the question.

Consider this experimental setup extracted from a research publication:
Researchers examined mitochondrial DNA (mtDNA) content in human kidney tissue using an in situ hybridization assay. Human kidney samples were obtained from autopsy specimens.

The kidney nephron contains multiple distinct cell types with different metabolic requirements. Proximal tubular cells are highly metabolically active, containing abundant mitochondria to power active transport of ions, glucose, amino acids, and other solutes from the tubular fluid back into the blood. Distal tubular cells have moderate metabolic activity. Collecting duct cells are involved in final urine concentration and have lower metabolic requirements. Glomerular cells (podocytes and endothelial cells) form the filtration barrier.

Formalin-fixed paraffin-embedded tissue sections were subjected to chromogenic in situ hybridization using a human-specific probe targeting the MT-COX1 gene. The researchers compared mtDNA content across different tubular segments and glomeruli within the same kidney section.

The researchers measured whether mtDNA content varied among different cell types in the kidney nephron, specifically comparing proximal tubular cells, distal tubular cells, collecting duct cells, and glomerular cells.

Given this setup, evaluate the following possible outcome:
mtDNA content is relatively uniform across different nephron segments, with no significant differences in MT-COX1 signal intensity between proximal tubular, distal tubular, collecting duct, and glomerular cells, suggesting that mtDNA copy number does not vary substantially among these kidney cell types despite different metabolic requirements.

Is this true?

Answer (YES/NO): NO